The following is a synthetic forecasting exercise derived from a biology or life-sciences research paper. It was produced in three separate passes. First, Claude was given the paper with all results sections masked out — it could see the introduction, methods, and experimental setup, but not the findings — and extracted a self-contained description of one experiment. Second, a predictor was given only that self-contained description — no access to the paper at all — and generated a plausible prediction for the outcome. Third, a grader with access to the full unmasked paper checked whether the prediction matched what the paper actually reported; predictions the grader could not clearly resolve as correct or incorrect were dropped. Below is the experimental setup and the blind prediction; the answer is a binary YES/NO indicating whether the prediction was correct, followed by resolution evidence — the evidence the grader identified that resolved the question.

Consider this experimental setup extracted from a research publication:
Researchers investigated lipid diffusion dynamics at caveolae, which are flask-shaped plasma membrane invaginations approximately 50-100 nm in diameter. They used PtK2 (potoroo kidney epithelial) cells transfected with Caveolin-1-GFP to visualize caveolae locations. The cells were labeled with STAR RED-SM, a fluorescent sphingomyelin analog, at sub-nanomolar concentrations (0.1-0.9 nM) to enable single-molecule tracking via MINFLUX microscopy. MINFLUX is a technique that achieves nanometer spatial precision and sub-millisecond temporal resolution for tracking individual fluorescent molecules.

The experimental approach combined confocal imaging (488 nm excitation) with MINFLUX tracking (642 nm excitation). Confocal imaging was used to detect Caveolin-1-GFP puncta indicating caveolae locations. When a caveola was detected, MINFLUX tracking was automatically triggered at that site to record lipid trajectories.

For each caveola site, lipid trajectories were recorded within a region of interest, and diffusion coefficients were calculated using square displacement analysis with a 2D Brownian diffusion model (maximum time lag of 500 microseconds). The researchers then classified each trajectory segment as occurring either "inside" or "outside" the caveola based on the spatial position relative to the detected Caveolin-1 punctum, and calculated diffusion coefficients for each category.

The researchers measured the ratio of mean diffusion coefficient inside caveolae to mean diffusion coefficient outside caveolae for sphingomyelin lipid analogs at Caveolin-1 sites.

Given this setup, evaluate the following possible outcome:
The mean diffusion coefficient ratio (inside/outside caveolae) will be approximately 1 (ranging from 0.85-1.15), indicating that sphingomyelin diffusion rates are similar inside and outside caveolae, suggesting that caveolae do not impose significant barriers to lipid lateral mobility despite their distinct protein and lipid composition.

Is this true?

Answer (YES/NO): NO